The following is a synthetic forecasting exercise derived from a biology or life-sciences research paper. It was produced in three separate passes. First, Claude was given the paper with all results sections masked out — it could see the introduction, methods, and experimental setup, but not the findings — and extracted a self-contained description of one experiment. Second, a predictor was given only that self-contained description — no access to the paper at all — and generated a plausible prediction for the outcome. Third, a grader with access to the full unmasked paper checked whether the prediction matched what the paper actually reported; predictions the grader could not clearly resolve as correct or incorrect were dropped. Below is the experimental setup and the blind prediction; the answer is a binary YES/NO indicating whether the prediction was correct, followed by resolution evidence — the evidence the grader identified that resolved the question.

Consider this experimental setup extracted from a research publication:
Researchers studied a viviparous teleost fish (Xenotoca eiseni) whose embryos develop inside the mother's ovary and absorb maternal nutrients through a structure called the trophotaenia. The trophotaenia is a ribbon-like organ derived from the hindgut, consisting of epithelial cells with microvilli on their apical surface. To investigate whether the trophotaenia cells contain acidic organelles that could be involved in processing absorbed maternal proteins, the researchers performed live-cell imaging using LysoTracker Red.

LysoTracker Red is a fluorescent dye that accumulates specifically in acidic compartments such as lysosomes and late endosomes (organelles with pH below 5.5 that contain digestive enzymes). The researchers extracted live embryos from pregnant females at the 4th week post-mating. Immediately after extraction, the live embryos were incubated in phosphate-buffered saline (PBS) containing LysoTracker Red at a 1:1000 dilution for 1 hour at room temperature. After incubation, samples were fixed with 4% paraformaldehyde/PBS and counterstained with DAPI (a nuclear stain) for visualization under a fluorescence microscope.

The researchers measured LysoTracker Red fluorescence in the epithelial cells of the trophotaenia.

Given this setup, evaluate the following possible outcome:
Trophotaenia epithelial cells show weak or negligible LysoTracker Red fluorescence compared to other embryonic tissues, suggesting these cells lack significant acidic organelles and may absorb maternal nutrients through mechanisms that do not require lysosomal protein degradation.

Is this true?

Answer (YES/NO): NO